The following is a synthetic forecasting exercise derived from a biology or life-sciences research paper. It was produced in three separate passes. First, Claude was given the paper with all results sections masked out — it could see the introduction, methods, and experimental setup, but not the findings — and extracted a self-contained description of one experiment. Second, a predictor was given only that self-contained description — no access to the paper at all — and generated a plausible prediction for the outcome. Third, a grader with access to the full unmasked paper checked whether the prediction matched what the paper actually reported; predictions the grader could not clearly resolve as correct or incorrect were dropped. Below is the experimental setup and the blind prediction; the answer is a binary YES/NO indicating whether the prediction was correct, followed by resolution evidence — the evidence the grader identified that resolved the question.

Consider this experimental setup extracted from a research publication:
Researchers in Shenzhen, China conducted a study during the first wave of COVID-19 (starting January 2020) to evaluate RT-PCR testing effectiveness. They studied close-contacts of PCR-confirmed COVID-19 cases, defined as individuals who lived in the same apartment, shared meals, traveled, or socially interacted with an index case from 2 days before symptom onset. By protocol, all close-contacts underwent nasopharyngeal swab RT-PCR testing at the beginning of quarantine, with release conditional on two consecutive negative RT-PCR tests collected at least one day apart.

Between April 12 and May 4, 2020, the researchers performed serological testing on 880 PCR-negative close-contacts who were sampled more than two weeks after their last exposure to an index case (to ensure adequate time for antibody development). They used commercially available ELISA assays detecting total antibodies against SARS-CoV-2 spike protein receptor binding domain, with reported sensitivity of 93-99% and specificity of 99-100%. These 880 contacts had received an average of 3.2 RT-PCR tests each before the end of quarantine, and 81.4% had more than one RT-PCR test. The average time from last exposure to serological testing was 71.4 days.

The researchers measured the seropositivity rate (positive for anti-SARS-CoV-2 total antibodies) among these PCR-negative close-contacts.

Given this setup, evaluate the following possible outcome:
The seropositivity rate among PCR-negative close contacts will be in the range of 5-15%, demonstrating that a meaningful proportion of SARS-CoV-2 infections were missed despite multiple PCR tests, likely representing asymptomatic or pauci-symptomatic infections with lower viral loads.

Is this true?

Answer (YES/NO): NO